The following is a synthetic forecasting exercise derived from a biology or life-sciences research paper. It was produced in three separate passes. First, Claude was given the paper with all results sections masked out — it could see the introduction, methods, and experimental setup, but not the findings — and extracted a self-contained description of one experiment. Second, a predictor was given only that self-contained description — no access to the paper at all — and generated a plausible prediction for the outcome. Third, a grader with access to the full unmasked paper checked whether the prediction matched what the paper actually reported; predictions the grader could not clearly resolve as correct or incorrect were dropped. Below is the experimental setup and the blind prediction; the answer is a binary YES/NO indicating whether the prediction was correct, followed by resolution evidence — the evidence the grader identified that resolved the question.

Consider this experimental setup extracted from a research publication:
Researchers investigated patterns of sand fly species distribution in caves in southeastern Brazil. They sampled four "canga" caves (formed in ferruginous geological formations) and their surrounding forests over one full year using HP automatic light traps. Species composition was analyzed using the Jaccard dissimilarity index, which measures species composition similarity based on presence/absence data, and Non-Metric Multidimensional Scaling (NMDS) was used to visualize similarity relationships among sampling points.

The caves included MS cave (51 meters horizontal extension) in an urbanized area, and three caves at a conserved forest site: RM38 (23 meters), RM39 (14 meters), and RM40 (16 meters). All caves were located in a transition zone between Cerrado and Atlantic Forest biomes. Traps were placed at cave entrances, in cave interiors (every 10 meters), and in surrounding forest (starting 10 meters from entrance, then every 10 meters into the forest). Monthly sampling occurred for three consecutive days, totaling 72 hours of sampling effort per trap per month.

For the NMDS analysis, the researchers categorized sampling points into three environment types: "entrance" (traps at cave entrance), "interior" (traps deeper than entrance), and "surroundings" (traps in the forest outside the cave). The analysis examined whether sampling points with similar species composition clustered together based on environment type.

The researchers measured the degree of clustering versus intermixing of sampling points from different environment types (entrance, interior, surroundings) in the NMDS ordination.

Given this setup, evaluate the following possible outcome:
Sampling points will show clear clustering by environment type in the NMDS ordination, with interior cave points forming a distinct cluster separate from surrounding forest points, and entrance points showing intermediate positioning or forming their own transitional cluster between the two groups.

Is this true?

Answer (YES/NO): NO